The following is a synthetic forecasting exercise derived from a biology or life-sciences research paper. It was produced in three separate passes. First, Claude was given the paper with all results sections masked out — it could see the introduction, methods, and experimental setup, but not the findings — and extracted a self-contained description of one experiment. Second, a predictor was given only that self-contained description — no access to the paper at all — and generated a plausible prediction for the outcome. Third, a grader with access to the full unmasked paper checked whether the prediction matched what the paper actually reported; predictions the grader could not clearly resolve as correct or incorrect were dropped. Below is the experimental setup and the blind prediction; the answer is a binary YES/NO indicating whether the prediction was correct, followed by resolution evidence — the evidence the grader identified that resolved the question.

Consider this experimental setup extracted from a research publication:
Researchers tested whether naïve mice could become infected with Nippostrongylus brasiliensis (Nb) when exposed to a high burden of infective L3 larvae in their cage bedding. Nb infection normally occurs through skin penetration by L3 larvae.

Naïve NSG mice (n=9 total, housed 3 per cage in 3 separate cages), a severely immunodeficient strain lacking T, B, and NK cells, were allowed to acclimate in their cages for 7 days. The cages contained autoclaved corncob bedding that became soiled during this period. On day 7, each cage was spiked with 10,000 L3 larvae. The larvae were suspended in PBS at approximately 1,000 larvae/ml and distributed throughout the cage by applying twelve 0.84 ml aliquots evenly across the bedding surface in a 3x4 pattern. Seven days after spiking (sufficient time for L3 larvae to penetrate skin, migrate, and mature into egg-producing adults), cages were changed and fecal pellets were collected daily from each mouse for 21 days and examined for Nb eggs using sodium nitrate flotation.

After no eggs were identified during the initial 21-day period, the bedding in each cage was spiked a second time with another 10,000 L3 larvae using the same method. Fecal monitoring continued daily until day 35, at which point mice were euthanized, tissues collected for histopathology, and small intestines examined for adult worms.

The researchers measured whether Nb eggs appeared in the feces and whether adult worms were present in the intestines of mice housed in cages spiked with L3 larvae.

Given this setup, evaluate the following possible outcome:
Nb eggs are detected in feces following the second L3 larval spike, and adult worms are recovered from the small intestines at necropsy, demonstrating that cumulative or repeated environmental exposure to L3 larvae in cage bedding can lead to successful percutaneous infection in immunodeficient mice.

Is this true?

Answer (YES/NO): NO